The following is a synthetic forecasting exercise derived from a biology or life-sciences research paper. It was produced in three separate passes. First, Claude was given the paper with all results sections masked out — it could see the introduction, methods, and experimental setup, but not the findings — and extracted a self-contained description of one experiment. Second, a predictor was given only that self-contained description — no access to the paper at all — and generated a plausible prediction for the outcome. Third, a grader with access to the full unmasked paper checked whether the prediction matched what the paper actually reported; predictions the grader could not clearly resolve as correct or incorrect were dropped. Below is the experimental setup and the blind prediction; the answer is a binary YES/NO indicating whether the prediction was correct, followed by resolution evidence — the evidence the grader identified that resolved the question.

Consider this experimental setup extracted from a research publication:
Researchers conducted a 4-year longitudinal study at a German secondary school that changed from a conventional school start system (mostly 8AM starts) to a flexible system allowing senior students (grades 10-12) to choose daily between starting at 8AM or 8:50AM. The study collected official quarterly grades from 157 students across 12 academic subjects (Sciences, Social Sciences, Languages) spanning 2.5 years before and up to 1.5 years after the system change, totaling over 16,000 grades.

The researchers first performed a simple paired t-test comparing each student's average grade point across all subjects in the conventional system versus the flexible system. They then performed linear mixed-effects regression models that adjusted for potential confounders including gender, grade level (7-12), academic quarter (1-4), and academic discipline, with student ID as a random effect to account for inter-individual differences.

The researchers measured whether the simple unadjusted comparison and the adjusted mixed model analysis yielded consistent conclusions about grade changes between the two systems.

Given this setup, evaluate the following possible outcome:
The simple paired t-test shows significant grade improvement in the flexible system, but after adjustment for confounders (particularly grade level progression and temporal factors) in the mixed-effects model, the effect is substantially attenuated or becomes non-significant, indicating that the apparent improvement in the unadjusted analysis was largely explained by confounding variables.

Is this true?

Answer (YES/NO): YES